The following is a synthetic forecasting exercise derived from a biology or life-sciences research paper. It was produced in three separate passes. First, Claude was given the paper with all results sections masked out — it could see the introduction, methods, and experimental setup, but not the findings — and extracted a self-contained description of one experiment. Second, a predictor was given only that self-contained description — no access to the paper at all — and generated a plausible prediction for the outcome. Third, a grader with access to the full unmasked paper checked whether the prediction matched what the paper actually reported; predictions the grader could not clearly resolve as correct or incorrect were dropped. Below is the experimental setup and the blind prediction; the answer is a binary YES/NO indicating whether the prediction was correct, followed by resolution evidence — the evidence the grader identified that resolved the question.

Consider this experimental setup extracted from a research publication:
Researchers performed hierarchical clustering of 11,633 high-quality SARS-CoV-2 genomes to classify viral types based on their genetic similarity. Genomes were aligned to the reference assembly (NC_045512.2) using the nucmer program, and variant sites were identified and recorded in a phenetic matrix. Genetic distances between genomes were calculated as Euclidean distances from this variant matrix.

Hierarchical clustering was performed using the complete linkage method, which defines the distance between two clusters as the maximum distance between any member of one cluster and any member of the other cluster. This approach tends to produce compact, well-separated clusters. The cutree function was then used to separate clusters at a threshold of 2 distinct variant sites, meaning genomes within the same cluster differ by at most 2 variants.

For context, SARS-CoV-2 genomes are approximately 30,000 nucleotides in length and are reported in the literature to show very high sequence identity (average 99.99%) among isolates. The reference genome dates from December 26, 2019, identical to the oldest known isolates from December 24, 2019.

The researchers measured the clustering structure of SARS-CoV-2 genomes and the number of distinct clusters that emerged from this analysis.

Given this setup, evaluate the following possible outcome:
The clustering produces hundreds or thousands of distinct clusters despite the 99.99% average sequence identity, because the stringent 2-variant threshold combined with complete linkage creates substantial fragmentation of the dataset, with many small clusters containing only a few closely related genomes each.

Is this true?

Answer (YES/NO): NO